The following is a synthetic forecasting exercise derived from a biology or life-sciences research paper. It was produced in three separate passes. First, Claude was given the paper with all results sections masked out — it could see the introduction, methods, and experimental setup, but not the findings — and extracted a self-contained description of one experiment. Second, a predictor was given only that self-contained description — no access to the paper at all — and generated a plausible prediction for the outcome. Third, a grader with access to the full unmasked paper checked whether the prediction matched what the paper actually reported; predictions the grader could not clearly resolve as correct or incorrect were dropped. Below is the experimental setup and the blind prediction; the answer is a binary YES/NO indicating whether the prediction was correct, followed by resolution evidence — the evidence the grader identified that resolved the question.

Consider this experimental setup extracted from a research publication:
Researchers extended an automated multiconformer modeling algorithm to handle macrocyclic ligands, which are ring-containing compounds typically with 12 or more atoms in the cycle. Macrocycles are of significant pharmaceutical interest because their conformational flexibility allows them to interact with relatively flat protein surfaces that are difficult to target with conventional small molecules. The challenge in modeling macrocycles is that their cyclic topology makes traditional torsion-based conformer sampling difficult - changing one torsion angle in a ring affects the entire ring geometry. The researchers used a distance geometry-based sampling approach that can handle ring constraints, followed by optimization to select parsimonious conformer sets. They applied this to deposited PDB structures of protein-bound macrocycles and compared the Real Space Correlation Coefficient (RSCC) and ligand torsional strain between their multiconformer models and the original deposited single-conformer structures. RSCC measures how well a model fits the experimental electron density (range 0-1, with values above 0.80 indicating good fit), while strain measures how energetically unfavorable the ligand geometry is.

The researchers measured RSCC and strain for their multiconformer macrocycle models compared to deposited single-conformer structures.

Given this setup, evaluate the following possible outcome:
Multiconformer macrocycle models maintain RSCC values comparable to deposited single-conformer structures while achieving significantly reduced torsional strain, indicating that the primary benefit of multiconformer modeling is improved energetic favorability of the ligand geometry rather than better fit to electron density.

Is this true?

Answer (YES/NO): NO